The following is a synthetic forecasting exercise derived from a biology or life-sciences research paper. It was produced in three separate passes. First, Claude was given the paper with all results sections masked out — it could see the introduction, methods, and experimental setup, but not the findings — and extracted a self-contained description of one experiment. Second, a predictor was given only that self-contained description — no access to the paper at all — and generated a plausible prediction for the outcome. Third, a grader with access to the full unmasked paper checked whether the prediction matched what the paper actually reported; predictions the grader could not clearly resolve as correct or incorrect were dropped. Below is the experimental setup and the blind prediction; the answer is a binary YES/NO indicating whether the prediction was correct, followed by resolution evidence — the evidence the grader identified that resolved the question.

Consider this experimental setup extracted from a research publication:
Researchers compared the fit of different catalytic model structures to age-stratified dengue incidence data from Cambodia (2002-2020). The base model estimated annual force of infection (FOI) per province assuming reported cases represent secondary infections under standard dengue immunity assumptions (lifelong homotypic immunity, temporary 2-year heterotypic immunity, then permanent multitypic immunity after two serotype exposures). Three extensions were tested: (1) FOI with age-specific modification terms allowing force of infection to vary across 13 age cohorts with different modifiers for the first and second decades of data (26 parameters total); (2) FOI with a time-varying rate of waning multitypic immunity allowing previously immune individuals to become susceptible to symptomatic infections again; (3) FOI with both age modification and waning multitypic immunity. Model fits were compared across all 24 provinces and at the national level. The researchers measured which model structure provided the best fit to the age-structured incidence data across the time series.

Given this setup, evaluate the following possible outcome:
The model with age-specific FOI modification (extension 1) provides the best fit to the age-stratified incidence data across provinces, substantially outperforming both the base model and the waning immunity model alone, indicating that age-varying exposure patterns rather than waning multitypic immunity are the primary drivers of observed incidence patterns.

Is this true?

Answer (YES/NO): NO